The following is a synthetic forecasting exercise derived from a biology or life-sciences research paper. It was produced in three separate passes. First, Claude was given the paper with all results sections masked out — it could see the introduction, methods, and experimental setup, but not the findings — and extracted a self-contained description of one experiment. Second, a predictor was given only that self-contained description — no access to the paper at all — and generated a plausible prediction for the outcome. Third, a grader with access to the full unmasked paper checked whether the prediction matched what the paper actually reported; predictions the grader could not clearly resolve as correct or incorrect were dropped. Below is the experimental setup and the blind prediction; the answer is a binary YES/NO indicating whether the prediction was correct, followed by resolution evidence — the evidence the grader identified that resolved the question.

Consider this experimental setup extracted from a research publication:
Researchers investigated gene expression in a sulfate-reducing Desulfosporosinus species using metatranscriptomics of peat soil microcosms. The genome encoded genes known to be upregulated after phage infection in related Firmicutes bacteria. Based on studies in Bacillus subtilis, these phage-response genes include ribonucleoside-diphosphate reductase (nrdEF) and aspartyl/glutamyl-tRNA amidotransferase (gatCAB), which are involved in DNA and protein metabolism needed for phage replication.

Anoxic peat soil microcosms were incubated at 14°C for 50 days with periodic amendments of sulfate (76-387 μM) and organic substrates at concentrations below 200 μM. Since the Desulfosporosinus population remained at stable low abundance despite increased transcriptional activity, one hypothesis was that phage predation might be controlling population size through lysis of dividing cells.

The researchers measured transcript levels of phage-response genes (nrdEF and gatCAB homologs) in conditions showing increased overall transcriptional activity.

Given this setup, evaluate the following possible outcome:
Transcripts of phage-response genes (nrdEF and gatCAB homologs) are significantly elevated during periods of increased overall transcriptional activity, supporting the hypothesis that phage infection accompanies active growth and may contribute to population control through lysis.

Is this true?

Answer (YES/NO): NO